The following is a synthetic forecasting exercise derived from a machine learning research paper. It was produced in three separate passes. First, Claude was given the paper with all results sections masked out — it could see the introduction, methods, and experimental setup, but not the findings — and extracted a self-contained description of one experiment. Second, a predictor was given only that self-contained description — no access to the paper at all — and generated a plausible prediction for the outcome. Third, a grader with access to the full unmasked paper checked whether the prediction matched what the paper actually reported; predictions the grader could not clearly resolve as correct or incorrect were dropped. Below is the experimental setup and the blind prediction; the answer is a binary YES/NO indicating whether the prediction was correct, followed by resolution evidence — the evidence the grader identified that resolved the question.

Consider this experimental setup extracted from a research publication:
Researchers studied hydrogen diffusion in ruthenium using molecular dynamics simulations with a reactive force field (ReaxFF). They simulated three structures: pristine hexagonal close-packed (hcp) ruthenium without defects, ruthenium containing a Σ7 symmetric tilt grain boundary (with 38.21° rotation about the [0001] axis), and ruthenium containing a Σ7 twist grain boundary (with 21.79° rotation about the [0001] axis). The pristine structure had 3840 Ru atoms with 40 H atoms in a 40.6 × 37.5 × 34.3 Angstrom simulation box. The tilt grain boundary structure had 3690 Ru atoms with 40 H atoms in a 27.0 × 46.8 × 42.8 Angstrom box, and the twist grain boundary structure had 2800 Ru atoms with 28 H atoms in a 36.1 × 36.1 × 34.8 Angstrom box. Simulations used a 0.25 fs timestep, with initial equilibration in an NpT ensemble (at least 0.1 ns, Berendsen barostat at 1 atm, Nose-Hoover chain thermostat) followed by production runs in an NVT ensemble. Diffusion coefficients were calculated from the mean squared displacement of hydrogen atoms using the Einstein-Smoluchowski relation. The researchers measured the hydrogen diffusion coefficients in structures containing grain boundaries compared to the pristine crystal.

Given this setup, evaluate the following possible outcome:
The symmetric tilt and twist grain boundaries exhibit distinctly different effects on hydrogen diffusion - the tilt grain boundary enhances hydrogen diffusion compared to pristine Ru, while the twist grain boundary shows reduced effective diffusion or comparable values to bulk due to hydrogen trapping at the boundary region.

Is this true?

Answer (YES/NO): NO